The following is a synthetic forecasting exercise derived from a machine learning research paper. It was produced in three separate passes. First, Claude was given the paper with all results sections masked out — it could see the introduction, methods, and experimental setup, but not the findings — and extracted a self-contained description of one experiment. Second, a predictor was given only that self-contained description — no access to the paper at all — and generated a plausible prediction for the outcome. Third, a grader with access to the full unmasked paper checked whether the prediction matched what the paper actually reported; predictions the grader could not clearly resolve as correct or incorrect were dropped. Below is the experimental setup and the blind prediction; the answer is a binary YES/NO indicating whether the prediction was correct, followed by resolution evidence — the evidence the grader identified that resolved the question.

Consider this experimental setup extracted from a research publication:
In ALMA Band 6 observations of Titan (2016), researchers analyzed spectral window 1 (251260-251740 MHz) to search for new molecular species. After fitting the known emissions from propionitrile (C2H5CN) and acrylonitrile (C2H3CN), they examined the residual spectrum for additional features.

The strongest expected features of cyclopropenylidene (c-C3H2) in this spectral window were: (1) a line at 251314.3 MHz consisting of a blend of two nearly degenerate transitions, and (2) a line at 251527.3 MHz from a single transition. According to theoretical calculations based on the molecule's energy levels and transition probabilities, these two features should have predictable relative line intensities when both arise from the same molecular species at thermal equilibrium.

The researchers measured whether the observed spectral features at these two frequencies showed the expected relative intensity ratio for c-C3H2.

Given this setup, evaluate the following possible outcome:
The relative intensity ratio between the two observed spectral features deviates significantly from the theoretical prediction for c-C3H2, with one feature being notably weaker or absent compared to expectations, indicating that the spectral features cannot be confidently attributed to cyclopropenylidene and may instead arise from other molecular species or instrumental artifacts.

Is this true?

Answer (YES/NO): NO